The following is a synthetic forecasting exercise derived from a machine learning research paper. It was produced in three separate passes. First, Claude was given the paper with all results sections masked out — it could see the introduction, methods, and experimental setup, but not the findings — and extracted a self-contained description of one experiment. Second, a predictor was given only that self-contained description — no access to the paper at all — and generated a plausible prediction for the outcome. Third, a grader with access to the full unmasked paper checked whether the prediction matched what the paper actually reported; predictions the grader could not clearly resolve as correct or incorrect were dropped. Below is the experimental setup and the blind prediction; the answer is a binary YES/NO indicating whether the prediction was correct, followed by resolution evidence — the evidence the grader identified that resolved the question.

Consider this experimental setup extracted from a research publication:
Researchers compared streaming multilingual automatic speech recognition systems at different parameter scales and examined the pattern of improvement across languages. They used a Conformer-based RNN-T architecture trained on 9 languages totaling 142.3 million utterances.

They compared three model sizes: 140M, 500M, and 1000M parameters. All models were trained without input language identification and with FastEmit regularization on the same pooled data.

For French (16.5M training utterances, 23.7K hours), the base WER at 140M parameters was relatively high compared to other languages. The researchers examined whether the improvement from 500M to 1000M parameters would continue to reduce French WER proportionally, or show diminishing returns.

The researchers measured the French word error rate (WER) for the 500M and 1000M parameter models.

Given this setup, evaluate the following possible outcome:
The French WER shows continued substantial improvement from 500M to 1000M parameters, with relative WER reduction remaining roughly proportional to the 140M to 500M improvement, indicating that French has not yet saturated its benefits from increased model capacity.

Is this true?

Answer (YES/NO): NO